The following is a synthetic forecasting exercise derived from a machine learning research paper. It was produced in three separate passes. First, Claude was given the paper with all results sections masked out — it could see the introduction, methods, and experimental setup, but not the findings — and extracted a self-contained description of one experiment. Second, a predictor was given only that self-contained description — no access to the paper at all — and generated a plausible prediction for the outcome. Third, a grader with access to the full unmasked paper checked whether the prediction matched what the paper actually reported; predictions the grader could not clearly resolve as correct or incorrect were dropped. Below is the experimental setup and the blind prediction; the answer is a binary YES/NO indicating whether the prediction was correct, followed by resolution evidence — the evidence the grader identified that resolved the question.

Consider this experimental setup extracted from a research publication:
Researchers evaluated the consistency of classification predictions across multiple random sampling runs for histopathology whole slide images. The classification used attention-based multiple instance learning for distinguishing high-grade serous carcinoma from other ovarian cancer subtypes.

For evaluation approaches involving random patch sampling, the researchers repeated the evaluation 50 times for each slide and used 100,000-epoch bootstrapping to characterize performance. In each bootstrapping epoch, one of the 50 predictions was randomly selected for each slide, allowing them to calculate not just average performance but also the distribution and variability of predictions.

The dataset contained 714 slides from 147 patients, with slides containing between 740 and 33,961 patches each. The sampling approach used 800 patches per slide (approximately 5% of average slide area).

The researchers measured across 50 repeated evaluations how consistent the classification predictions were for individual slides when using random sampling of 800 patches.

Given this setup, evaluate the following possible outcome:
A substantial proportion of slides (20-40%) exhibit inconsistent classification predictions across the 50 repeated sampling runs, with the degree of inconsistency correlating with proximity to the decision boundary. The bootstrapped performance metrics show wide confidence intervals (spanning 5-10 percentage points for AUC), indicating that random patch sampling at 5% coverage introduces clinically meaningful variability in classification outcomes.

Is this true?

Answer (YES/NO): NO